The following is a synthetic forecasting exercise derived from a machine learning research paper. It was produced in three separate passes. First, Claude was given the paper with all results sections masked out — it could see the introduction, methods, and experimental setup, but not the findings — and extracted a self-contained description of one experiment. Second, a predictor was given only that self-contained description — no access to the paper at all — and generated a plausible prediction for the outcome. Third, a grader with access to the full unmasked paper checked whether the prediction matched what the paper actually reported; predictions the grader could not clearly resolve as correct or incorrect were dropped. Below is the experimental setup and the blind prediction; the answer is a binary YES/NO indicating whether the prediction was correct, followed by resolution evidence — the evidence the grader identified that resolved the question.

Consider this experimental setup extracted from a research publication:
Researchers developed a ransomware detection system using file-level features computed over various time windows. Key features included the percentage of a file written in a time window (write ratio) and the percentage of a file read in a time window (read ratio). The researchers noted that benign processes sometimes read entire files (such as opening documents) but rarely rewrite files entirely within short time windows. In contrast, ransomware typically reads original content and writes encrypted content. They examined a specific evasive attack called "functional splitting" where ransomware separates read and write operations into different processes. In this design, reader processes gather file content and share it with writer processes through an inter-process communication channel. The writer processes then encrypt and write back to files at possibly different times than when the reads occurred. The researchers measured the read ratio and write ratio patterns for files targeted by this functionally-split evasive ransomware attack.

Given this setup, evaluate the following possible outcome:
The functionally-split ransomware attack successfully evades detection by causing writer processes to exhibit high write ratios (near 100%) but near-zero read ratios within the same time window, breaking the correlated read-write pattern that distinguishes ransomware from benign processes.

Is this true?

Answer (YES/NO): NO